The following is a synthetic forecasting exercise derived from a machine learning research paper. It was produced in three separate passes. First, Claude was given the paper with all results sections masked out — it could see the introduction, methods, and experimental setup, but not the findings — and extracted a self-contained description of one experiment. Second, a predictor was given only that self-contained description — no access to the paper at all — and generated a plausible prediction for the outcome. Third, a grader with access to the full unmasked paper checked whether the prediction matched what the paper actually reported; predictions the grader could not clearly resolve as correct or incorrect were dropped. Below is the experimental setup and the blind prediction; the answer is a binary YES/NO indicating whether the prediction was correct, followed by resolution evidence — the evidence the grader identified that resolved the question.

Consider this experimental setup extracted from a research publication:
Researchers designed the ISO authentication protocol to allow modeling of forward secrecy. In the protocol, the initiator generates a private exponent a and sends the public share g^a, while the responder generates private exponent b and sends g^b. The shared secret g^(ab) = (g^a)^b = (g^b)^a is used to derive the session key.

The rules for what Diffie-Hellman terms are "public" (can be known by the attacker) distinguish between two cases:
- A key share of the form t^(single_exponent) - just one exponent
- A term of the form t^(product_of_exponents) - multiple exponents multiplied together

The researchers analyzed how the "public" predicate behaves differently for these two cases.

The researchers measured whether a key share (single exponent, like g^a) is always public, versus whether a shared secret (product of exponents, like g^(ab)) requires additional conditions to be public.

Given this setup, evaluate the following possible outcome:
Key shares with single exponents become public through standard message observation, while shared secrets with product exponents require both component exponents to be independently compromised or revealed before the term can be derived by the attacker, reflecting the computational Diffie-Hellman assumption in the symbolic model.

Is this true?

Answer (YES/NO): NO